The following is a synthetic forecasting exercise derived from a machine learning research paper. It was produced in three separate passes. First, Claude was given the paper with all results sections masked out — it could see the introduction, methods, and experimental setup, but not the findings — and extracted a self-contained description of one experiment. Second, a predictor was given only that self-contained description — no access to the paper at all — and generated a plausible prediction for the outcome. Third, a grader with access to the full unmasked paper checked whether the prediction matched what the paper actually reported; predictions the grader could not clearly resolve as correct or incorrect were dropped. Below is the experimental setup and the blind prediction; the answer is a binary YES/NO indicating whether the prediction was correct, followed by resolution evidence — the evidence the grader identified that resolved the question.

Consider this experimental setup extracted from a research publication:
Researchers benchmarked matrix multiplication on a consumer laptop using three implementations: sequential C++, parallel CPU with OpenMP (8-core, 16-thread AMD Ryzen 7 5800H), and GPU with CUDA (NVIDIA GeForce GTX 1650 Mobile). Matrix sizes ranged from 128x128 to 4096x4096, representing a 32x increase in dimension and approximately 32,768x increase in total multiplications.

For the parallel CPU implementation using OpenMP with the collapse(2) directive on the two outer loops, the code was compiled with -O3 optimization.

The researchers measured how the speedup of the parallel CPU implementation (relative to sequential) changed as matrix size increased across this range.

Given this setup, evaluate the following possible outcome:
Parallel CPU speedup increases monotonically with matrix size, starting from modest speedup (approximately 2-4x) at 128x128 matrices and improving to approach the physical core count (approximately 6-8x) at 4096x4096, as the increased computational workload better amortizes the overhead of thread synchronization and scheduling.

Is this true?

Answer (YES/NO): NO